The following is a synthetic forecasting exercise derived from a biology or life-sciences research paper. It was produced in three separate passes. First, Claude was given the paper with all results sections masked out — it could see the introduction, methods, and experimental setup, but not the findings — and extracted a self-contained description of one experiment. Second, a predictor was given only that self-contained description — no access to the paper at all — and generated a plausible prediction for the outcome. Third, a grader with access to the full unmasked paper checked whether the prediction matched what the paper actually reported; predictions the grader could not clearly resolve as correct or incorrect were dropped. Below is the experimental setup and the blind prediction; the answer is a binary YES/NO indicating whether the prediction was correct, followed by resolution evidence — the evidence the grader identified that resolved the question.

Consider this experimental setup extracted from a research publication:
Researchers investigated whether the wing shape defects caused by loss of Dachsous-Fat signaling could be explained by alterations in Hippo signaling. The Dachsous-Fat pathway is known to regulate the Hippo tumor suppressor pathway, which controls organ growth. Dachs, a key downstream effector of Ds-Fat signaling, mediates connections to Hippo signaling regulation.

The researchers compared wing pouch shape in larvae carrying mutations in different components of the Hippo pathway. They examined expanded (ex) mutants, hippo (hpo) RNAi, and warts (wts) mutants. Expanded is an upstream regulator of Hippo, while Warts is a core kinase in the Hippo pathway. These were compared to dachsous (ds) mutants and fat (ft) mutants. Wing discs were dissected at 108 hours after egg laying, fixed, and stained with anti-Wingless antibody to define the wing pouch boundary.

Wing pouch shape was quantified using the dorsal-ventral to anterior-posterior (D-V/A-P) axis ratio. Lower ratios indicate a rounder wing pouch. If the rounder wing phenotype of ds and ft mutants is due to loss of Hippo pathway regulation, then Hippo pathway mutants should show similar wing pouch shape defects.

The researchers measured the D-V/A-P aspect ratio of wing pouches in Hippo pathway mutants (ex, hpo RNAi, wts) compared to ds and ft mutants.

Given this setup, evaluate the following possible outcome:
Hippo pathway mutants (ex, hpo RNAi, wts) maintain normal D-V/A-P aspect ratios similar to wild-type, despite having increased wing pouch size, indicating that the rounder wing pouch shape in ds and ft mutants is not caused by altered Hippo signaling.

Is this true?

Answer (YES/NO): NO